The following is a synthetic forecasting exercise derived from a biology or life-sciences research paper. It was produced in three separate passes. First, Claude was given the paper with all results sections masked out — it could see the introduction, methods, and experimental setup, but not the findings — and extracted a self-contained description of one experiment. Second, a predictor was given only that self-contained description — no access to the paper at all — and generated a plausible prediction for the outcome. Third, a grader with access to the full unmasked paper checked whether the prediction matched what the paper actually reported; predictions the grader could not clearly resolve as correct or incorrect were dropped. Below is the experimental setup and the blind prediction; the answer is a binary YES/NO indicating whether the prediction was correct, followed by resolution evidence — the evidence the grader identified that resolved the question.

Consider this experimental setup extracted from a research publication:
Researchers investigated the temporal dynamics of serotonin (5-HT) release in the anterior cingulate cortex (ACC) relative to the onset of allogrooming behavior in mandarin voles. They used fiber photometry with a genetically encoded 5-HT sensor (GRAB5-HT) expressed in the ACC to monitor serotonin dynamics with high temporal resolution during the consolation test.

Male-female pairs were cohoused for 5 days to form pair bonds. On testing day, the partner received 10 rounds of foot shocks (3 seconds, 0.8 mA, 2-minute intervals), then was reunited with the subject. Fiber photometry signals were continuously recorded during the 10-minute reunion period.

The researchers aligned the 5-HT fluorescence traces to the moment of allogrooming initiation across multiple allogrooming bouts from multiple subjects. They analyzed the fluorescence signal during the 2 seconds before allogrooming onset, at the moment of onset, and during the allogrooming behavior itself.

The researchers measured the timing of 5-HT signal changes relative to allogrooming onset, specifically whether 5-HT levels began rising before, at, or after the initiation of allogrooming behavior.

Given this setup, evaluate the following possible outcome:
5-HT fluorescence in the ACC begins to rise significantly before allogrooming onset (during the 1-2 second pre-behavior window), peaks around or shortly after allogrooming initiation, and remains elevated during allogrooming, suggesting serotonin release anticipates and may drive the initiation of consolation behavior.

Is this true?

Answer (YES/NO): YES